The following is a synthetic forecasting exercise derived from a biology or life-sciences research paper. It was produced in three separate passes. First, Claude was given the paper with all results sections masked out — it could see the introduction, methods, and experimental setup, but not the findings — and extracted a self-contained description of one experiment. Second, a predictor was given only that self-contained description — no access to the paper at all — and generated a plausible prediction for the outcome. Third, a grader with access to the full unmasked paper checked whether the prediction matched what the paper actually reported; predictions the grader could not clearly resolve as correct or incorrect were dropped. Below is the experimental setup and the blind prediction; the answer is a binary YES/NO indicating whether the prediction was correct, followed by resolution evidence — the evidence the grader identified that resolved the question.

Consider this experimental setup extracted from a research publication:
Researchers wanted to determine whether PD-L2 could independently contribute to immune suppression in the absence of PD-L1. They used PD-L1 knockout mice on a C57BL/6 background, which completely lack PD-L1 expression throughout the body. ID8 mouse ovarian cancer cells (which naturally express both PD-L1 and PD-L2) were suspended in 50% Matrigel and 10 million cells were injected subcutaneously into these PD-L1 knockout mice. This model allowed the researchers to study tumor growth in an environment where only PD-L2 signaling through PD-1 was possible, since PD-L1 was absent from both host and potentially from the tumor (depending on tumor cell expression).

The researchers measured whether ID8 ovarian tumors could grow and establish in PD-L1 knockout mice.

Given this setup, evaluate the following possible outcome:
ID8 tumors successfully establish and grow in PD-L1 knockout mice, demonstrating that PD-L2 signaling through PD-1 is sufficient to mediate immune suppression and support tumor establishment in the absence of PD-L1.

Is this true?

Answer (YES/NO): YES